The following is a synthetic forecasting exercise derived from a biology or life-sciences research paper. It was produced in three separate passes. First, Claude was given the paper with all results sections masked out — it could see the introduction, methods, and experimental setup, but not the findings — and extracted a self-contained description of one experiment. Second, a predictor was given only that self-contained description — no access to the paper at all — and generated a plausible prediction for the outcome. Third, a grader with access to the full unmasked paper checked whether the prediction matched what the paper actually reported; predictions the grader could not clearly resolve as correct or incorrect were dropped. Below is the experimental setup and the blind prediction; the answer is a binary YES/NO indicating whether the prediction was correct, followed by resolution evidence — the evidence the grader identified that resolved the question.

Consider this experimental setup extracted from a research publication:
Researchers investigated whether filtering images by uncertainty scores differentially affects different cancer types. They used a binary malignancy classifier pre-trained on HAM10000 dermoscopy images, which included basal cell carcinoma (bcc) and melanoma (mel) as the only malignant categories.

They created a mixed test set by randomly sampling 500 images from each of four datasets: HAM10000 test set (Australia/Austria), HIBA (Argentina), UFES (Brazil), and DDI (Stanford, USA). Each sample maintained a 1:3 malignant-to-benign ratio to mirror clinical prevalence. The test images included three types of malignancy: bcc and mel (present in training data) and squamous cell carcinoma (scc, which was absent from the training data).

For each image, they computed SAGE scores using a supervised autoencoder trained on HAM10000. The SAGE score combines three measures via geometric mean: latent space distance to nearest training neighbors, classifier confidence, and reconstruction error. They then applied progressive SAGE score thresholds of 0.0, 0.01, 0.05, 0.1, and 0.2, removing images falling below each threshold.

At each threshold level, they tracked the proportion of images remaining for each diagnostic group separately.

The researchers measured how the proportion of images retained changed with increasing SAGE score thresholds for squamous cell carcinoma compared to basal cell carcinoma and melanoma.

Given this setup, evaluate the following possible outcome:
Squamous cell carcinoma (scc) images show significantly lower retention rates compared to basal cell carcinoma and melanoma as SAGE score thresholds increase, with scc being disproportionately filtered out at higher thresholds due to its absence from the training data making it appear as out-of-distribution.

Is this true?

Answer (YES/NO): YES